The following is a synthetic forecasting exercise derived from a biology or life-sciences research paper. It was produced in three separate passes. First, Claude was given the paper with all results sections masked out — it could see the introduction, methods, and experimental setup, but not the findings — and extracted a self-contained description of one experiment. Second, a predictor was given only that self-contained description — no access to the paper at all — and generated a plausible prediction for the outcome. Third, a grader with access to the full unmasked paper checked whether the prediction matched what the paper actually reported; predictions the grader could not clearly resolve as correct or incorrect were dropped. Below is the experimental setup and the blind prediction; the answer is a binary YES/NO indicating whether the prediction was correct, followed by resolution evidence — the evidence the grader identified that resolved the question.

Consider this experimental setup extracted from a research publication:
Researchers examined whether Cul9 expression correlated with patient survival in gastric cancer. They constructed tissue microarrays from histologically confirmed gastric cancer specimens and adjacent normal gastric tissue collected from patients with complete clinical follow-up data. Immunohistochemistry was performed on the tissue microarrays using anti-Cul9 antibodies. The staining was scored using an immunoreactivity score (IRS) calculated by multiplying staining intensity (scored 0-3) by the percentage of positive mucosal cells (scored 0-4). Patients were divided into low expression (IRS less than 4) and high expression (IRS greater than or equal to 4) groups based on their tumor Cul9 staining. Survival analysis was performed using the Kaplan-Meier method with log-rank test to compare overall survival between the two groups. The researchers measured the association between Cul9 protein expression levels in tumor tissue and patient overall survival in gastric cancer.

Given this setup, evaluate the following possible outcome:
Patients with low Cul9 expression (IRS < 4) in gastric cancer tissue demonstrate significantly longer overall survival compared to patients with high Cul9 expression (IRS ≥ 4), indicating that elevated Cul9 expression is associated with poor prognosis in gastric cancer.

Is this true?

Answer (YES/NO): NO